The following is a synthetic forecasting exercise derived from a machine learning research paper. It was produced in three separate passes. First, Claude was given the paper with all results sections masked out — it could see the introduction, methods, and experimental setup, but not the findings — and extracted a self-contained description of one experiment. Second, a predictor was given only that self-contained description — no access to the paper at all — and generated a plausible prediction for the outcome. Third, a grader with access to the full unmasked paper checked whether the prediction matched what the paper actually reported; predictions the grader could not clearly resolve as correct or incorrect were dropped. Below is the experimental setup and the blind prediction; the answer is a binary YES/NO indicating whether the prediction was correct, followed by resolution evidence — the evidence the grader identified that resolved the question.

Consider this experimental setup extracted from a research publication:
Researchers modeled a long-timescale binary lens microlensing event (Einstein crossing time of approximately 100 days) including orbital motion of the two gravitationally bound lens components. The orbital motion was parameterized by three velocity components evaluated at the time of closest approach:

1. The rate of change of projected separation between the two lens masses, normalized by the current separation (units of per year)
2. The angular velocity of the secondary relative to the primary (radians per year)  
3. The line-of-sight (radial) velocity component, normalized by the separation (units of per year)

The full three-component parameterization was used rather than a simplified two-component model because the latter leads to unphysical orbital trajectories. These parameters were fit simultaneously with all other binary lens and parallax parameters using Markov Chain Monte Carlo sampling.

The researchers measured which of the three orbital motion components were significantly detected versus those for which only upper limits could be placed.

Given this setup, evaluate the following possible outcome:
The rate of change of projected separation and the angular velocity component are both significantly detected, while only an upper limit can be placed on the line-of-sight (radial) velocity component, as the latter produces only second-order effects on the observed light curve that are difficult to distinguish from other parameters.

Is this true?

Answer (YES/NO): NO